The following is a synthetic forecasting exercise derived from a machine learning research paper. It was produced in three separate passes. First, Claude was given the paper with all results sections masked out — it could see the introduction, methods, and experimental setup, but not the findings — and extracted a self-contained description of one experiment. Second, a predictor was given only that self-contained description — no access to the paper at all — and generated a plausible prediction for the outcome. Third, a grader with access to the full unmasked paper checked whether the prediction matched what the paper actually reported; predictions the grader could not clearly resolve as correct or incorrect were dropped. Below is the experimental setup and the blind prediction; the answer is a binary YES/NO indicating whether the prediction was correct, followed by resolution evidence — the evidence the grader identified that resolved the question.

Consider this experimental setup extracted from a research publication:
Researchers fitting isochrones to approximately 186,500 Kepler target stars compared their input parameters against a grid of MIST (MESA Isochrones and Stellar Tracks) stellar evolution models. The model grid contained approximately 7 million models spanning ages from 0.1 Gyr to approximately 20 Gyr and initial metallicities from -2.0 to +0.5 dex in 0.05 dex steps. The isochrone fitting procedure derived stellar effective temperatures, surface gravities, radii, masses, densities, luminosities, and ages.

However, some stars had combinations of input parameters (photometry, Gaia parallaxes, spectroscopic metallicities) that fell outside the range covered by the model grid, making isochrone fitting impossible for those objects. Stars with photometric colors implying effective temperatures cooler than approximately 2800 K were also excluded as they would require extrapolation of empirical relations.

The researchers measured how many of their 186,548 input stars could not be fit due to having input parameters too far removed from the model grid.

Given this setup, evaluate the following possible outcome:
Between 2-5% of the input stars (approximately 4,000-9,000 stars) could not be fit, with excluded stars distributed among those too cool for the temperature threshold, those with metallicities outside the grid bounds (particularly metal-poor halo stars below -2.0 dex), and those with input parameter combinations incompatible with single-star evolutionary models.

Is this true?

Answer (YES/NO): NO